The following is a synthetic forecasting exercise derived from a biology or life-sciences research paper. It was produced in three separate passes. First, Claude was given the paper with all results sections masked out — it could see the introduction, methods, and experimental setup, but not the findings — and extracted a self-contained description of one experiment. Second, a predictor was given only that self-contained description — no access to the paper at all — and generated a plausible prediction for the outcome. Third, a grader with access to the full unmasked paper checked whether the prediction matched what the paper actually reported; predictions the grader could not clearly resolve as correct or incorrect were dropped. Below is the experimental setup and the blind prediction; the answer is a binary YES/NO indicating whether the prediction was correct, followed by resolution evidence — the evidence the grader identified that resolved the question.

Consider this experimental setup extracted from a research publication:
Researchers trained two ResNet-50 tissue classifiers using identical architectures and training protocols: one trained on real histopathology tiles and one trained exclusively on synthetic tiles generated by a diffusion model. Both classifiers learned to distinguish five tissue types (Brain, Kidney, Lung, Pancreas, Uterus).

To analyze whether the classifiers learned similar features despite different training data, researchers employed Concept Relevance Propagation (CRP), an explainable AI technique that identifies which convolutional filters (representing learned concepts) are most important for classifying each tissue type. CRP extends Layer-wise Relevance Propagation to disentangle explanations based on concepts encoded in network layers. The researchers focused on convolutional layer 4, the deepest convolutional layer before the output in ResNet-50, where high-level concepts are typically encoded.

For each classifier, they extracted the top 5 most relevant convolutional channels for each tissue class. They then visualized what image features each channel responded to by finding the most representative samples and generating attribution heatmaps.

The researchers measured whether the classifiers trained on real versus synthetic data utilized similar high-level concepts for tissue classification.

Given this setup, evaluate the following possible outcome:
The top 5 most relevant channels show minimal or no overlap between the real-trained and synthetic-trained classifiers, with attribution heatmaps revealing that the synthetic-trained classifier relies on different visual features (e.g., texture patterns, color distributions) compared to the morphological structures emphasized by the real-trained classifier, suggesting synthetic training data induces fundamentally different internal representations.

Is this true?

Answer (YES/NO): NO